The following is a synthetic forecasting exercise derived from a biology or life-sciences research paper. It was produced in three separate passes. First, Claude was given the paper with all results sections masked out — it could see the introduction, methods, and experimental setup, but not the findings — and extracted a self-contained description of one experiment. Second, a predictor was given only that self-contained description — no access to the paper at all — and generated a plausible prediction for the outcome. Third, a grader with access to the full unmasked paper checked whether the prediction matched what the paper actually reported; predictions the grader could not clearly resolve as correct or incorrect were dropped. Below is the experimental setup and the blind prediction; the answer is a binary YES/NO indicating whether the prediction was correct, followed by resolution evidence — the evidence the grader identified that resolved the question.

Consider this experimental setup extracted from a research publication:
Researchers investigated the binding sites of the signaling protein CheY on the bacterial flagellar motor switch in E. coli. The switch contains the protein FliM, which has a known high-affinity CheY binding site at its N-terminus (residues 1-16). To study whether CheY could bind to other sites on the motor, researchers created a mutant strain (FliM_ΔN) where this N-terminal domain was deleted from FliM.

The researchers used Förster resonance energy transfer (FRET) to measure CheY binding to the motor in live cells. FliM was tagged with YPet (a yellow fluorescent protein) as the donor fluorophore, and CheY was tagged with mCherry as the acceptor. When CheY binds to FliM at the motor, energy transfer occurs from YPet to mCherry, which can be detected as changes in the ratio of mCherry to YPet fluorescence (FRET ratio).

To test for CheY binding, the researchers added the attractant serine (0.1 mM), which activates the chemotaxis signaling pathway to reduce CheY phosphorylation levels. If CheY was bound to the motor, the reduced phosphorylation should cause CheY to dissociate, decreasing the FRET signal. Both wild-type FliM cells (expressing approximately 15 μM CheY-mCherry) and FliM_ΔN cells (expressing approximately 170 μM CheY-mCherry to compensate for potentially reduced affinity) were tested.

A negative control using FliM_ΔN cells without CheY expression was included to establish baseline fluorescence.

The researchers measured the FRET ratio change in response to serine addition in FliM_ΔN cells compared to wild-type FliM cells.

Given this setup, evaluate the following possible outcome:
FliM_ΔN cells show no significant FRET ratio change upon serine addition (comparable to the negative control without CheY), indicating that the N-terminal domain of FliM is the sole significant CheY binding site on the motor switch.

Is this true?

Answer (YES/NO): NO